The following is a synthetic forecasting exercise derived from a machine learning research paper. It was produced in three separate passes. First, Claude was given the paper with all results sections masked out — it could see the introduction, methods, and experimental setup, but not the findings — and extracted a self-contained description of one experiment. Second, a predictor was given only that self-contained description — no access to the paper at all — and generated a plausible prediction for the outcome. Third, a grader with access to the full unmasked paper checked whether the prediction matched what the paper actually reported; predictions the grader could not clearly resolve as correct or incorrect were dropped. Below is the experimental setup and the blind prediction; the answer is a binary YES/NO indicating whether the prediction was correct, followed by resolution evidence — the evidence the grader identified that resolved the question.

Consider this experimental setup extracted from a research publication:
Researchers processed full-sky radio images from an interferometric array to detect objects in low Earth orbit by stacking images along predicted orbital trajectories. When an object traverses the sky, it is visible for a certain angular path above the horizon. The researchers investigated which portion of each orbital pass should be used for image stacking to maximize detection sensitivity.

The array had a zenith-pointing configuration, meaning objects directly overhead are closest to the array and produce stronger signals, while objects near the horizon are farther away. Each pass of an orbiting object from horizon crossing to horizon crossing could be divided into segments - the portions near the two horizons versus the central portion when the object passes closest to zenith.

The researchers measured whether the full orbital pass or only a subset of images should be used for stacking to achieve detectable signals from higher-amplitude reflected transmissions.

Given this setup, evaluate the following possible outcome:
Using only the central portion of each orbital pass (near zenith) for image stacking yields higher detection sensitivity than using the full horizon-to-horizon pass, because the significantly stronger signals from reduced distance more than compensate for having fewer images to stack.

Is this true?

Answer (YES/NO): YES